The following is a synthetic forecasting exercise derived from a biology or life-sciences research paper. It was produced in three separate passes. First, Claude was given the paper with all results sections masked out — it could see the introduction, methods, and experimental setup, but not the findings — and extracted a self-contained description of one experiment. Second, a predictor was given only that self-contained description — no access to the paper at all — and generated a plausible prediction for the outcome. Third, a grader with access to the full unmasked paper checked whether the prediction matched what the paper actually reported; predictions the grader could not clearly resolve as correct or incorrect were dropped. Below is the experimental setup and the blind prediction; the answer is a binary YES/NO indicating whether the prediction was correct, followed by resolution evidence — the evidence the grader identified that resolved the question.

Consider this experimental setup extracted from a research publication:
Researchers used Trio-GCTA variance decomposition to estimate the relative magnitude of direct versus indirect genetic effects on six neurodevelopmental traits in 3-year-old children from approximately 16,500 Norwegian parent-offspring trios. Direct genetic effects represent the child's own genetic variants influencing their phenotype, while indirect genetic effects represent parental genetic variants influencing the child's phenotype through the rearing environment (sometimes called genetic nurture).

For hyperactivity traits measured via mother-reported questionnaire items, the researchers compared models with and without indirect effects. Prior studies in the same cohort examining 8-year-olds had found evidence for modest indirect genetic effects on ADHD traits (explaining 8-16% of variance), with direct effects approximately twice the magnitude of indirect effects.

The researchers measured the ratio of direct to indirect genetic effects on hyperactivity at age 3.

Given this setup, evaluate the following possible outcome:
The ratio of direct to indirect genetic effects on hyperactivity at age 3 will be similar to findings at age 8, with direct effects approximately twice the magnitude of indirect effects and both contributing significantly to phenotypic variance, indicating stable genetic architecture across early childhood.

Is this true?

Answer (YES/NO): NO